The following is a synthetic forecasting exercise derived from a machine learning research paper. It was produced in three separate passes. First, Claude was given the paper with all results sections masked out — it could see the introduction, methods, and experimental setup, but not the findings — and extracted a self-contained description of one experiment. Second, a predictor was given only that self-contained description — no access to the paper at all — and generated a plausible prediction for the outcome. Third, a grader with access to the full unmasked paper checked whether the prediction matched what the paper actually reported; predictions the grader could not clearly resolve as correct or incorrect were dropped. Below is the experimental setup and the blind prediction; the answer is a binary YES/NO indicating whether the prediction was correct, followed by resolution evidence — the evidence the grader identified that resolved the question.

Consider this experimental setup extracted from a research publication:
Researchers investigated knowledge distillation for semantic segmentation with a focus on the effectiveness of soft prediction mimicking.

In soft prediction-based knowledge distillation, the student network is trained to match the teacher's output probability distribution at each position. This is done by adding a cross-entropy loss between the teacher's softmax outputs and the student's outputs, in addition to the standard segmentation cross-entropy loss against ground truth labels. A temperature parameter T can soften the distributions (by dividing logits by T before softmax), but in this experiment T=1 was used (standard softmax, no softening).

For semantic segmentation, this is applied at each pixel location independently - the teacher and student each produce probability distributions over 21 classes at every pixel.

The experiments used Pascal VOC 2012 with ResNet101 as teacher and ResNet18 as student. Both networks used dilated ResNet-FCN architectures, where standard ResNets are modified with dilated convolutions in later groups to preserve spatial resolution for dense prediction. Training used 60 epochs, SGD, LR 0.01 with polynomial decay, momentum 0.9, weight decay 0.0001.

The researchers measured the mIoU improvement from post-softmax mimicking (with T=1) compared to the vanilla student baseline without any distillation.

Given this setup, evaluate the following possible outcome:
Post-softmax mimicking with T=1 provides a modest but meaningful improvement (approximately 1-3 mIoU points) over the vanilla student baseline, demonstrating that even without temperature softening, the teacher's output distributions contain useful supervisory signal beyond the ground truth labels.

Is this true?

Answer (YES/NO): NO